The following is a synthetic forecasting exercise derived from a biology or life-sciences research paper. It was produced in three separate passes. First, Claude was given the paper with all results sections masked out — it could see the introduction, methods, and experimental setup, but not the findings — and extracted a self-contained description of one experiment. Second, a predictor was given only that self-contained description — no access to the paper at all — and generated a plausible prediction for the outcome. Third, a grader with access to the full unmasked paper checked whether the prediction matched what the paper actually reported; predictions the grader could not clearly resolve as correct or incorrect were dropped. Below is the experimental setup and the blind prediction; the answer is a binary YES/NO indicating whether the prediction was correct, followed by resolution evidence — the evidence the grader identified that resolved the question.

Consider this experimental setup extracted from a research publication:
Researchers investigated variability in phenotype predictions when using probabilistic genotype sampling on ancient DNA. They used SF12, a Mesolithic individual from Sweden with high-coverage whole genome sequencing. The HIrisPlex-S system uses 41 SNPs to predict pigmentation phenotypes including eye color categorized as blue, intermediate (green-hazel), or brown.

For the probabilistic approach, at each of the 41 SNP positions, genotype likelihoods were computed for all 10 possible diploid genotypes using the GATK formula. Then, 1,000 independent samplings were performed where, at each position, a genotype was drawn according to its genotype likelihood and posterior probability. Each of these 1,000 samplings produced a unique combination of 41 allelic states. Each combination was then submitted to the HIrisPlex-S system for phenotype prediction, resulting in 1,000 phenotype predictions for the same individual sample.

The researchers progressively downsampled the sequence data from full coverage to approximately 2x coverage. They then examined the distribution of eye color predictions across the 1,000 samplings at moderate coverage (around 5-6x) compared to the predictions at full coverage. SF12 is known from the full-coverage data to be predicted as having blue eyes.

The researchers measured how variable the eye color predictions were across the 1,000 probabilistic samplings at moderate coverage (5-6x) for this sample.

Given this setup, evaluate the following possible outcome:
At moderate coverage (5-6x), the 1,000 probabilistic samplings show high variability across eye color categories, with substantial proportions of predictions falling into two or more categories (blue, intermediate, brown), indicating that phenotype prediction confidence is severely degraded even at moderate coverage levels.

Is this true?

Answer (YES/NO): NO